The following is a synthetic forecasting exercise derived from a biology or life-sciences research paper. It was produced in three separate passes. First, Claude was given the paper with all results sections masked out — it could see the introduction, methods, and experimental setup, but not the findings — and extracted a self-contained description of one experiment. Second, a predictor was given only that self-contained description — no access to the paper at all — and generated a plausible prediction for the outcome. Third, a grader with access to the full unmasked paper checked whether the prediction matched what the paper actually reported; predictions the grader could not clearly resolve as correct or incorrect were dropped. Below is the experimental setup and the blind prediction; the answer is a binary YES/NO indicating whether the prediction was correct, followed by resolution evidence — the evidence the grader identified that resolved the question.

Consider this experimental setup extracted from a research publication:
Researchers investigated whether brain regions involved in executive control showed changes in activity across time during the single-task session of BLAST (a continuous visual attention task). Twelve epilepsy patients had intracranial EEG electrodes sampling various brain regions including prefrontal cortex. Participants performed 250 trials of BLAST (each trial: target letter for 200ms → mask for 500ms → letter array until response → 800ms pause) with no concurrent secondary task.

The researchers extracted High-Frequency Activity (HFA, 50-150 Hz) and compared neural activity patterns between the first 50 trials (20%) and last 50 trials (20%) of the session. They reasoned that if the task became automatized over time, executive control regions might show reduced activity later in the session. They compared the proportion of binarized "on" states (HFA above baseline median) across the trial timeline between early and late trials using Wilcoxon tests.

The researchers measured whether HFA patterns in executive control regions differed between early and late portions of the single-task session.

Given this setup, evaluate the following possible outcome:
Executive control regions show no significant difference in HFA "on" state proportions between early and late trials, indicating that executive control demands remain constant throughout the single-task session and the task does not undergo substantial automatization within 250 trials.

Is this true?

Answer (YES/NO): YES